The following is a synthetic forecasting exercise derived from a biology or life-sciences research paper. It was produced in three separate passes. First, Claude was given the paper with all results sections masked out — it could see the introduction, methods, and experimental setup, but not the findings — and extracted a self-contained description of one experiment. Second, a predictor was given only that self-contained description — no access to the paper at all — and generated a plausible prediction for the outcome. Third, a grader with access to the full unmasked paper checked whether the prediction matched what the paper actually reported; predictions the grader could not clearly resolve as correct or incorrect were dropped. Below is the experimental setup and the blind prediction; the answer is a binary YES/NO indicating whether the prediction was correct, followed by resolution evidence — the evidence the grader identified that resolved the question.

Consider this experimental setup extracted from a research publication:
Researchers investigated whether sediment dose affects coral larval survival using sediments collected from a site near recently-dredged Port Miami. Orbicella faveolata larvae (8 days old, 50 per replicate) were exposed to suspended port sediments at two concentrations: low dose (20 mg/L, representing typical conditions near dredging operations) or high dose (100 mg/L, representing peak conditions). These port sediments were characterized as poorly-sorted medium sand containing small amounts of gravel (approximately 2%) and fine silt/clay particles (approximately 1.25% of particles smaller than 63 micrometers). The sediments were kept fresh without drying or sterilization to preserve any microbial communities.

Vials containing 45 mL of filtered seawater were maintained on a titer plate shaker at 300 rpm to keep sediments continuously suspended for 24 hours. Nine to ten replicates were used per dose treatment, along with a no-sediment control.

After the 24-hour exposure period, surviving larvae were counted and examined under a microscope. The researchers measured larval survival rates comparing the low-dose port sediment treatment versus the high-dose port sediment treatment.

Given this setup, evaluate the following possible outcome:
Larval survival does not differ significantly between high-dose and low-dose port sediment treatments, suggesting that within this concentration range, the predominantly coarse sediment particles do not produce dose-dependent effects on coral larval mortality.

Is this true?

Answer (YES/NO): NO